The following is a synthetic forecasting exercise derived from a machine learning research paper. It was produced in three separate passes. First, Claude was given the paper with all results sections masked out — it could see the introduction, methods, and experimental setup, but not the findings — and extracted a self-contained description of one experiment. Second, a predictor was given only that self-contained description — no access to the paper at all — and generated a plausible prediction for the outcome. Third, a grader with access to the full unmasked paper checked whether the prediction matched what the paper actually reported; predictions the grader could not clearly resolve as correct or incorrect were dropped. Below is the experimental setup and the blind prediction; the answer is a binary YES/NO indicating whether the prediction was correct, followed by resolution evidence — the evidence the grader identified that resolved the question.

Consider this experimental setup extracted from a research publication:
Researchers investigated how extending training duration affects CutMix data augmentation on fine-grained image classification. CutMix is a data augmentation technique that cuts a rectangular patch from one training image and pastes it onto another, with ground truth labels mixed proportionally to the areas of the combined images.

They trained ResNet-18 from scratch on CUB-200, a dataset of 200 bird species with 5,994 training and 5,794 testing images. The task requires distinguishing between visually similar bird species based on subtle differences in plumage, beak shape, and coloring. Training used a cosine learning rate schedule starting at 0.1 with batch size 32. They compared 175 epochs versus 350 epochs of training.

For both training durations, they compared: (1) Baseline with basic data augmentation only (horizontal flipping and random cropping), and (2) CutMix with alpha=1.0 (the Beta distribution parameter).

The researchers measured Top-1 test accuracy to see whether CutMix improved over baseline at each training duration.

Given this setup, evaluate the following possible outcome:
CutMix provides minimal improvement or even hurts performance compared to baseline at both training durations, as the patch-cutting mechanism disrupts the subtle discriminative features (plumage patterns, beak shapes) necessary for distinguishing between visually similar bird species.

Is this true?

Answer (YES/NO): YES